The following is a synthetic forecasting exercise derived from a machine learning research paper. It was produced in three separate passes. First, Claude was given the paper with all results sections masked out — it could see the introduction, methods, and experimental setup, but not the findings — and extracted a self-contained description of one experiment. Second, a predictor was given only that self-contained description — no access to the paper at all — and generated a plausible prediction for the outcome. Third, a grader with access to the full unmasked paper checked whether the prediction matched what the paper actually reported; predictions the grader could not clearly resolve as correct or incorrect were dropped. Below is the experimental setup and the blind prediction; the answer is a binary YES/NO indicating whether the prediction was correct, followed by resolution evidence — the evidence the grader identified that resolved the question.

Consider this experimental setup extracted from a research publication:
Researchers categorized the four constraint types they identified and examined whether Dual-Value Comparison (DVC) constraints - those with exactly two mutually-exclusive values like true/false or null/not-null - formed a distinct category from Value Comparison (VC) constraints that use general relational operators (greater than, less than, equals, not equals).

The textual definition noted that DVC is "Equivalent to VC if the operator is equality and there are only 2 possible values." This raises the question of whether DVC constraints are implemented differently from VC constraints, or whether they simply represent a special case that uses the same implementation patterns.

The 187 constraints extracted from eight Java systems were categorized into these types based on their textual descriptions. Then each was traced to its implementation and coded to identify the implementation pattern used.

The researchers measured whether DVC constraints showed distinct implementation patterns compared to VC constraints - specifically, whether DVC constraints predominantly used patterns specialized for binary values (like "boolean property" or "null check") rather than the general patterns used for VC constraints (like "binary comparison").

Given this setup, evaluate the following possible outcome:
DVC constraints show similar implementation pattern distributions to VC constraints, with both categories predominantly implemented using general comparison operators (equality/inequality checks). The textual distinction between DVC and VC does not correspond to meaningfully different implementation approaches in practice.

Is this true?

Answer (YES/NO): NO